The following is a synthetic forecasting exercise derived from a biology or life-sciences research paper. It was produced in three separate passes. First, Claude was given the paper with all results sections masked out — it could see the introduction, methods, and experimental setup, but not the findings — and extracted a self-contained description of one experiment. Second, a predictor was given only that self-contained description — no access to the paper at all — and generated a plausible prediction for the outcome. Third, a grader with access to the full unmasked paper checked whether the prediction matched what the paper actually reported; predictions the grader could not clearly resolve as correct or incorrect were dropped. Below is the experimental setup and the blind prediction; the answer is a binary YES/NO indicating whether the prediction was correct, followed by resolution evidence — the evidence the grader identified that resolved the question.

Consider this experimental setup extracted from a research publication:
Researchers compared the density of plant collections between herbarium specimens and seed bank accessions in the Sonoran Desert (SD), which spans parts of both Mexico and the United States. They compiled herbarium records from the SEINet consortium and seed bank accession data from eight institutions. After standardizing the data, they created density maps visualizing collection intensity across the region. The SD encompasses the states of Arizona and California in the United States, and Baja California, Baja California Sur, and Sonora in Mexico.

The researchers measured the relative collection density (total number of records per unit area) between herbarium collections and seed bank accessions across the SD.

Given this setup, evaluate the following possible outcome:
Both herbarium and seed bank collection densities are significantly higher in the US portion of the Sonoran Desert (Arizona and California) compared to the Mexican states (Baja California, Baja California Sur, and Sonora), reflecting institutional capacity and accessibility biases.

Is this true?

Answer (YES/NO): YES